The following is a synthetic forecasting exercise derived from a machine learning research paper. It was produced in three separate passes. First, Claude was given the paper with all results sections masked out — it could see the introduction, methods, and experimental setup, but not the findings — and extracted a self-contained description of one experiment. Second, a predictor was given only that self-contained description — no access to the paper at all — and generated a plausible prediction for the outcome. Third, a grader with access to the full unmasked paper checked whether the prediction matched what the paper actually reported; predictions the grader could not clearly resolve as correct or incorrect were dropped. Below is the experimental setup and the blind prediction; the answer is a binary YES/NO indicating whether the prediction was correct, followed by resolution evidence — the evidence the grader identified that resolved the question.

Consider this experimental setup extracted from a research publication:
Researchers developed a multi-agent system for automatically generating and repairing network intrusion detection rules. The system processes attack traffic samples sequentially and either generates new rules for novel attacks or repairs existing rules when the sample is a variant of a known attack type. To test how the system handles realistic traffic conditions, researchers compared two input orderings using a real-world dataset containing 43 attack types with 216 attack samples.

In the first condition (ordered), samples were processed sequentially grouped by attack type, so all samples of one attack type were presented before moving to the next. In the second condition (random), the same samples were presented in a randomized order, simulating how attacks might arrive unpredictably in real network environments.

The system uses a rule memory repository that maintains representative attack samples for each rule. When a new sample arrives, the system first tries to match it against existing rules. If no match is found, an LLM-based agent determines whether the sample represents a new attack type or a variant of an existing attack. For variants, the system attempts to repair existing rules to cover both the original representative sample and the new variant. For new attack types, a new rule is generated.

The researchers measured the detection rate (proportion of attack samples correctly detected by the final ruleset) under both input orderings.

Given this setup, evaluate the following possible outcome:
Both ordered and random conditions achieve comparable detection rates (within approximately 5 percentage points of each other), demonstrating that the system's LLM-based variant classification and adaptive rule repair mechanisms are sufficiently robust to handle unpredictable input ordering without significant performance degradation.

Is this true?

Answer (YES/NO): YES